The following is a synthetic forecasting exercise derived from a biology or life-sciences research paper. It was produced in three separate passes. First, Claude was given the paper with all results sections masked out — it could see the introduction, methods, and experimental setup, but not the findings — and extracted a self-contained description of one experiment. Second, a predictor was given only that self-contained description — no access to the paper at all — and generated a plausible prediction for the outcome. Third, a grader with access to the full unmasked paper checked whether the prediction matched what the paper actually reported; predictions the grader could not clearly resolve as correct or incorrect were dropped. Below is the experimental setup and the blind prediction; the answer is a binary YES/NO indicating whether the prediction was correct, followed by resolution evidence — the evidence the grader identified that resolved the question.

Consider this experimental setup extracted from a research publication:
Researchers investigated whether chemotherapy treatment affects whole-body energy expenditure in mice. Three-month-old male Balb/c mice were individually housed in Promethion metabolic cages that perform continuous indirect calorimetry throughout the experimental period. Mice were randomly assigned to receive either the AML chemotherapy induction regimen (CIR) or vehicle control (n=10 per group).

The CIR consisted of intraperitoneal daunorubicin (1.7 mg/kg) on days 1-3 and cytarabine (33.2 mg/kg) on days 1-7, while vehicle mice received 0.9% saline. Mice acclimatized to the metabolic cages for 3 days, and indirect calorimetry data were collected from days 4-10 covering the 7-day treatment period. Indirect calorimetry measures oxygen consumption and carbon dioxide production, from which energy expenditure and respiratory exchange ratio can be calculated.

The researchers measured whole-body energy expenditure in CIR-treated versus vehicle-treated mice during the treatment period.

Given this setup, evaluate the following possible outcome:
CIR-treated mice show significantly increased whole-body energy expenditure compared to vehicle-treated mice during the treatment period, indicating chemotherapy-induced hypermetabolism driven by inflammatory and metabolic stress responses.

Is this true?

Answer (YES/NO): NO